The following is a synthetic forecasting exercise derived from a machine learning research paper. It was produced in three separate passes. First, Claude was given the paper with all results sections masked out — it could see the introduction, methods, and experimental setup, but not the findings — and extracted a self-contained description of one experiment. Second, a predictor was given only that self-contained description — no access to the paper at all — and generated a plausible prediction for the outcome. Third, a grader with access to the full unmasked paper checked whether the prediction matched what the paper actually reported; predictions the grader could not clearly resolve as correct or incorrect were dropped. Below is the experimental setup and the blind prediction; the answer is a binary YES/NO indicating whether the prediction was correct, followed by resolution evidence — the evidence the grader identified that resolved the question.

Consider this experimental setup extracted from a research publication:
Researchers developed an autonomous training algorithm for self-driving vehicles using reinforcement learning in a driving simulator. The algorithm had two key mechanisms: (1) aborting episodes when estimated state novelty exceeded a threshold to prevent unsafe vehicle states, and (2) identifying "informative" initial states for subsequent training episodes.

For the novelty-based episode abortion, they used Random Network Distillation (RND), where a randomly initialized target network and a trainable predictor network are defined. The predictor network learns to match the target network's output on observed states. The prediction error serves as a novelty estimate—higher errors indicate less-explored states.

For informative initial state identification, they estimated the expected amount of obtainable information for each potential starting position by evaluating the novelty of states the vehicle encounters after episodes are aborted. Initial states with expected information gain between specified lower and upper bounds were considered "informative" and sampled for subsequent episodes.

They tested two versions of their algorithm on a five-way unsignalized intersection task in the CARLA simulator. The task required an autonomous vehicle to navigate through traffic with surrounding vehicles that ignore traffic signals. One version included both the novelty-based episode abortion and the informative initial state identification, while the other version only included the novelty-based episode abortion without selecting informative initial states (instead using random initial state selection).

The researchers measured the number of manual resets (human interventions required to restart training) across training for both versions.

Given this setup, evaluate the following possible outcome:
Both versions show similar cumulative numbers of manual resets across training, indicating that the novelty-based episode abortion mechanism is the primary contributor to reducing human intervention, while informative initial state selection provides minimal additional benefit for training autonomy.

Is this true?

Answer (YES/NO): NO